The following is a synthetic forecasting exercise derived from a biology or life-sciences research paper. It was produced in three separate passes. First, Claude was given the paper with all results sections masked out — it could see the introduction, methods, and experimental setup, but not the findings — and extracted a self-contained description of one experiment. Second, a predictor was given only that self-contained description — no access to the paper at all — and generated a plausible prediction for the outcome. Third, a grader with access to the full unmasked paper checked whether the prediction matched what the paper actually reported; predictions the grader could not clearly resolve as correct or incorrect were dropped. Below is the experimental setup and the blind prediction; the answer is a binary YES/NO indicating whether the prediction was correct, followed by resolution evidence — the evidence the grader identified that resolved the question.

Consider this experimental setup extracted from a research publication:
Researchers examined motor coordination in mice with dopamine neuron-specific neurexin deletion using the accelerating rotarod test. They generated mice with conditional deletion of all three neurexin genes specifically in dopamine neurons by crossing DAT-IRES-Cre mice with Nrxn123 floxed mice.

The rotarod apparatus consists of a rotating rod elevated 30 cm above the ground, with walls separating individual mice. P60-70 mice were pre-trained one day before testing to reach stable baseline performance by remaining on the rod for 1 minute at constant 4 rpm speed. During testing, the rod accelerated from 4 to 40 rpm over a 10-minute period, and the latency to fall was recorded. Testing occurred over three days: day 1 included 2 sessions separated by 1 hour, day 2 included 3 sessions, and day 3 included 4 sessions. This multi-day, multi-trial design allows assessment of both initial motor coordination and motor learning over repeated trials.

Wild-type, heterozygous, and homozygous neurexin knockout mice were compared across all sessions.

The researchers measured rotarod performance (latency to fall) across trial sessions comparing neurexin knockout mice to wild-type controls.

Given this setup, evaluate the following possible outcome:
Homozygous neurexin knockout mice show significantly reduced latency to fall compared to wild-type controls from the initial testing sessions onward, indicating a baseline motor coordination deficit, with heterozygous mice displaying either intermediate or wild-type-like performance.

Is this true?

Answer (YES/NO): NO